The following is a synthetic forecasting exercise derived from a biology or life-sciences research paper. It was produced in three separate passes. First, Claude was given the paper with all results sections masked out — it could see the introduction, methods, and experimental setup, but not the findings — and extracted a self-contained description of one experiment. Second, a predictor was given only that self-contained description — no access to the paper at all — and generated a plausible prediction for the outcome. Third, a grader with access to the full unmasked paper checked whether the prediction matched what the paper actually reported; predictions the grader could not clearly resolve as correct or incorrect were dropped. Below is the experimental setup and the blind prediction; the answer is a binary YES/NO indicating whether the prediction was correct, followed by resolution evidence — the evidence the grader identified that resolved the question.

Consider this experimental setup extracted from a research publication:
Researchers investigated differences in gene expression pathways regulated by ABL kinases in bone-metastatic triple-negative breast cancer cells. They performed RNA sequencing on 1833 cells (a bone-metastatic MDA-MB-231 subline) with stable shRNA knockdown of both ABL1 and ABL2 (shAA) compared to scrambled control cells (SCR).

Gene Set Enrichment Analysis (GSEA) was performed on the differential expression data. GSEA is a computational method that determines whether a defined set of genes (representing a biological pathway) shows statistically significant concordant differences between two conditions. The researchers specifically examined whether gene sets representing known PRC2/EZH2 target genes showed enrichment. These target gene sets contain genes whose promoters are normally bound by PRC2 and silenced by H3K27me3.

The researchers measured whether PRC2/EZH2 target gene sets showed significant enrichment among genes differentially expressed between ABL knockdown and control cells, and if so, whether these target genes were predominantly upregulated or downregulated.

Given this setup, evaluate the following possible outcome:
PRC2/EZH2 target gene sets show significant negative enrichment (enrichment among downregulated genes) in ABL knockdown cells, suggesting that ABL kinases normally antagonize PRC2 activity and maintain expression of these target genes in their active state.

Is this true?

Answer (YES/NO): NO